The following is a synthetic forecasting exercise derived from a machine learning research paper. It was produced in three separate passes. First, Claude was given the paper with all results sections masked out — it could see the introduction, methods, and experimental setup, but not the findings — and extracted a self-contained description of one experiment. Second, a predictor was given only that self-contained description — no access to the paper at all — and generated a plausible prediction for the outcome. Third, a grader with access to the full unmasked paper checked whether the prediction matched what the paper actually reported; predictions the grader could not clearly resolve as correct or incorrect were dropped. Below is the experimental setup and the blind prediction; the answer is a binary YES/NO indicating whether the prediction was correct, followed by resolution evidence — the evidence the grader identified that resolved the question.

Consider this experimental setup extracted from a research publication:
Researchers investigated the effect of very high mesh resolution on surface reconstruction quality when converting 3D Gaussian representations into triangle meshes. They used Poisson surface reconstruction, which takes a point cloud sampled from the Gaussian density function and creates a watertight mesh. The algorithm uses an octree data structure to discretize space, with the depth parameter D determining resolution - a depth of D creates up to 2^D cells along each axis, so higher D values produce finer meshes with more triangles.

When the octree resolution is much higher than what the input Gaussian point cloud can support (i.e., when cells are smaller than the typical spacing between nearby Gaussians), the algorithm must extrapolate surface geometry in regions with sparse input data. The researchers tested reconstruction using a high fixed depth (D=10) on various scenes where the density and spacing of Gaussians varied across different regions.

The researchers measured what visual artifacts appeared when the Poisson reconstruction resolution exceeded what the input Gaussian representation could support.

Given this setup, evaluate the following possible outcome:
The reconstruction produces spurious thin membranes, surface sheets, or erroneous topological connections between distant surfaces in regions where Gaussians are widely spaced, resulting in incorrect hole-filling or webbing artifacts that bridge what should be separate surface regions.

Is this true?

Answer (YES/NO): NO